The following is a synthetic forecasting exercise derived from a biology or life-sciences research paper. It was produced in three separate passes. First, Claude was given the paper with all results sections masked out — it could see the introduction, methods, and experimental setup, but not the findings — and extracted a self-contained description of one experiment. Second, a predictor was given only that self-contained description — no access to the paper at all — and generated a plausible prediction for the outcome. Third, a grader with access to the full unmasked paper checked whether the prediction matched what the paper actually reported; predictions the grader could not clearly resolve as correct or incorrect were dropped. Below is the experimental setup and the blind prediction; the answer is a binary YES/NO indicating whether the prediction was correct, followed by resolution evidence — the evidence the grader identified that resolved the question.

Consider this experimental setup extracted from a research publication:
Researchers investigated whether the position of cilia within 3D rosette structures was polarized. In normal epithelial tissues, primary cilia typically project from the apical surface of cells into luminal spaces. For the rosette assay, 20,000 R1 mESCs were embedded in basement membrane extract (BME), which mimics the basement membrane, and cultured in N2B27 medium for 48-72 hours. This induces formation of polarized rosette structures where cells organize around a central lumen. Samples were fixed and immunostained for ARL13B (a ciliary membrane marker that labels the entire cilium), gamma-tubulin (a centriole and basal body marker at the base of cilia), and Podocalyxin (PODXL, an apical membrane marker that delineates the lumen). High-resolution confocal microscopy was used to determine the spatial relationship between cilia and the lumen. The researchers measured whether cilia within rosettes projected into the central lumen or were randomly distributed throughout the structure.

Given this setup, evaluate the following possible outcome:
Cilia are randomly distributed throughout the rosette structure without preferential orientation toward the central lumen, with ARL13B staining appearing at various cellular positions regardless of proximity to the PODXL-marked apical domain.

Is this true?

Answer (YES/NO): NO